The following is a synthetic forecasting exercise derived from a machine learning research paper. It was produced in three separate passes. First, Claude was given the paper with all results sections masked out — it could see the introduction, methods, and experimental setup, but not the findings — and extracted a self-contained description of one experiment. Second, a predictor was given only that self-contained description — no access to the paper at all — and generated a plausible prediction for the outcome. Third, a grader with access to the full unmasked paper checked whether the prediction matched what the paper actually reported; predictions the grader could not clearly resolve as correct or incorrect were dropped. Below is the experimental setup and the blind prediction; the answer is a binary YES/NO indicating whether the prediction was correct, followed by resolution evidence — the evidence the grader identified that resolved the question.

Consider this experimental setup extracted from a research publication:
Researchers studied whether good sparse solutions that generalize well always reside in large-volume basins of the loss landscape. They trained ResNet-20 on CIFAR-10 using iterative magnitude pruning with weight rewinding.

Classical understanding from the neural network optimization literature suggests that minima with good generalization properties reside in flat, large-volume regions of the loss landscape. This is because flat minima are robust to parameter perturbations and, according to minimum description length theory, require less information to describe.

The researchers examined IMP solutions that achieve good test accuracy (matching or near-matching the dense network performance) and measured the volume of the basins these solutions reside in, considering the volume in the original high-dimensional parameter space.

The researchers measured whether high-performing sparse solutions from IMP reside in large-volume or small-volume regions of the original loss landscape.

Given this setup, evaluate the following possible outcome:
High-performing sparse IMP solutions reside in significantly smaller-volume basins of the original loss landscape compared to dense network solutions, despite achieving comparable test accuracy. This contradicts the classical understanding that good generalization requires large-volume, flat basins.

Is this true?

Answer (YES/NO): YES